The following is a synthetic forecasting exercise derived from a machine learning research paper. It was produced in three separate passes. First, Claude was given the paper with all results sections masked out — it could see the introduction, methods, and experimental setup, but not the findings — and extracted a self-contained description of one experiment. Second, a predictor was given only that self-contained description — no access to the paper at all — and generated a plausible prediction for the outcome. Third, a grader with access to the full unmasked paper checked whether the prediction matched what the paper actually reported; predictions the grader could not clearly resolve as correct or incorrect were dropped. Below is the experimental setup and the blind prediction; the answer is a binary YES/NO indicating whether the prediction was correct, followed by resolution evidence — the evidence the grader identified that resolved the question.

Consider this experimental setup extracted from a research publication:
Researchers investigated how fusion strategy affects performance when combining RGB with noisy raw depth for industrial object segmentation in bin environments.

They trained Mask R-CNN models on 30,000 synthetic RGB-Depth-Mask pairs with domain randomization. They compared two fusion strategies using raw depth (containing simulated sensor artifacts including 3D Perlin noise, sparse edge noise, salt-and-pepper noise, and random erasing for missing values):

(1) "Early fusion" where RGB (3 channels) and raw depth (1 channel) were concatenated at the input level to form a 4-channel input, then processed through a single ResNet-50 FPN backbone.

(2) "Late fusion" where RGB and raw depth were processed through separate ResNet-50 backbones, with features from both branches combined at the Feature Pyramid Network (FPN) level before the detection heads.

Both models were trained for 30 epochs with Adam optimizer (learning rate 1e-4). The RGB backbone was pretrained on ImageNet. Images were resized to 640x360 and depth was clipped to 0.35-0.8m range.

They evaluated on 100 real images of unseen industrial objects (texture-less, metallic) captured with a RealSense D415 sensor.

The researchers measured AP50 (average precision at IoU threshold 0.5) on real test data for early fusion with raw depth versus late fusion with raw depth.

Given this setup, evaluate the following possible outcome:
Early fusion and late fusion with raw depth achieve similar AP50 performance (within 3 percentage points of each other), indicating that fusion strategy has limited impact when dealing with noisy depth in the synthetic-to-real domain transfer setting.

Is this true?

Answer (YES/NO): NO